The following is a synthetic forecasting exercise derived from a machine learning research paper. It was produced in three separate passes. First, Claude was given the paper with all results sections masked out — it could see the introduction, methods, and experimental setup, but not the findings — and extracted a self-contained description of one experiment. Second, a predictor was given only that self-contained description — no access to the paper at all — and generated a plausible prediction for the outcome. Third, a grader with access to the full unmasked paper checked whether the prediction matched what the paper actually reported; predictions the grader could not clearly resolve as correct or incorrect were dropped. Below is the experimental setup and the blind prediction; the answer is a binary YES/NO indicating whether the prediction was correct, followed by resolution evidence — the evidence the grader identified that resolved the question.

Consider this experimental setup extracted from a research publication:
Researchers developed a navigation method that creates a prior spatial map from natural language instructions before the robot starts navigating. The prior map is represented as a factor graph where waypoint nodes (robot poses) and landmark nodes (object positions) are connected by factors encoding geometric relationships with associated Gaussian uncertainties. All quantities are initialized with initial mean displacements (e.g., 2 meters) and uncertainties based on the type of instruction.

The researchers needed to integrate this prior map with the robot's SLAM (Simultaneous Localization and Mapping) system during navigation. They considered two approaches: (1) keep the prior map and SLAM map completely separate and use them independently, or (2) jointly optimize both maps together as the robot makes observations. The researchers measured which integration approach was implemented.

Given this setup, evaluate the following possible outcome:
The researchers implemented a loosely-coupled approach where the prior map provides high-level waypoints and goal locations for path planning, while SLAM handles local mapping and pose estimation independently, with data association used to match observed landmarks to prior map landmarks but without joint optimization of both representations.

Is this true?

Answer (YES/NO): NO